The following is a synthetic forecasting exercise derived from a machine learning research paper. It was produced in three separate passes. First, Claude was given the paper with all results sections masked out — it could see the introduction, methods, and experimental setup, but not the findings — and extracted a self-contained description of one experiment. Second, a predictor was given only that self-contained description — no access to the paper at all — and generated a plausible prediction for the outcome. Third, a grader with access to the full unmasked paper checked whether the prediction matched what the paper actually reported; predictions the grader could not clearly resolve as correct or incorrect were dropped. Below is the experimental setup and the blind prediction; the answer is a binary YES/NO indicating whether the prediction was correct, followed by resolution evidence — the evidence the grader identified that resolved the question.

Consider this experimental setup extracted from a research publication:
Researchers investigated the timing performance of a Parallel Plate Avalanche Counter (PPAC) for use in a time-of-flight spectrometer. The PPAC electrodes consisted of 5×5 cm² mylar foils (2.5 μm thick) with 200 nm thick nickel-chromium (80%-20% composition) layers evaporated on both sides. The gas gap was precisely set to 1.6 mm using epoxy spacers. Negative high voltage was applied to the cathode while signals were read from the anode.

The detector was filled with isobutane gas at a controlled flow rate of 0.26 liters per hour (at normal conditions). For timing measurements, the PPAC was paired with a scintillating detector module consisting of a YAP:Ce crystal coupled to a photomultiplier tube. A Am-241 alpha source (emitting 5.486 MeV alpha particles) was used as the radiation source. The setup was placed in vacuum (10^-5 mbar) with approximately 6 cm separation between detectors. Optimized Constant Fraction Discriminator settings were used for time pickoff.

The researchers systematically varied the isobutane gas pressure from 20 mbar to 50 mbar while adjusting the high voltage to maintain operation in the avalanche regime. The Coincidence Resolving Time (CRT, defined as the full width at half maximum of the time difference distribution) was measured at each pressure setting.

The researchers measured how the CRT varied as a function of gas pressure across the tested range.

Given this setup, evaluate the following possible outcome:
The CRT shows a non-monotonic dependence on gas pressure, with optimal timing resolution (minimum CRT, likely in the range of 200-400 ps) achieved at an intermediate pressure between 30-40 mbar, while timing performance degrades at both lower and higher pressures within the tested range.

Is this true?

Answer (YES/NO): NO